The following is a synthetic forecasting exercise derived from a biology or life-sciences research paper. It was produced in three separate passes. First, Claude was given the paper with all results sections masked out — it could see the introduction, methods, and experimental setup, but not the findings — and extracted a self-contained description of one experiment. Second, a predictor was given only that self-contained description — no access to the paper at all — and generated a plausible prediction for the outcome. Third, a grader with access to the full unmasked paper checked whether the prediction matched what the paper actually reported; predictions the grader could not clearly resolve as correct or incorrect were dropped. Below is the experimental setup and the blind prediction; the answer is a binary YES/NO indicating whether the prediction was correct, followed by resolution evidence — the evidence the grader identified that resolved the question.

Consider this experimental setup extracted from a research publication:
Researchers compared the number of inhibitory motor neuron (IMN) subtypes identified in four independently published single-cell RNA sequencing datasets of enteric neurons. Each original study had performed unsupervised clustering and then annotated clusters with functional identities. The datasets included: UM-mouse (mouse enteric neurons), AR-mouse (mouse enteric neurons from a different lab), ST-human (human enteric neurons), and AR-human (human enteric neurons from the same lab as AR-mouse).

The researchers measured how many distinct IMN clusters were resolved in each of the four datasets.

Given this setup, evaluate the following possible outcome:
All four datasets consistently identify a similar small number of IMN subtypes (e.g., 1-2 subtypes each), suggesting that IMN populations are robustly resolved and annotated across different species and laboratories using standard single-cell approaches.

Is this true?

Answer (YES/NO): NO